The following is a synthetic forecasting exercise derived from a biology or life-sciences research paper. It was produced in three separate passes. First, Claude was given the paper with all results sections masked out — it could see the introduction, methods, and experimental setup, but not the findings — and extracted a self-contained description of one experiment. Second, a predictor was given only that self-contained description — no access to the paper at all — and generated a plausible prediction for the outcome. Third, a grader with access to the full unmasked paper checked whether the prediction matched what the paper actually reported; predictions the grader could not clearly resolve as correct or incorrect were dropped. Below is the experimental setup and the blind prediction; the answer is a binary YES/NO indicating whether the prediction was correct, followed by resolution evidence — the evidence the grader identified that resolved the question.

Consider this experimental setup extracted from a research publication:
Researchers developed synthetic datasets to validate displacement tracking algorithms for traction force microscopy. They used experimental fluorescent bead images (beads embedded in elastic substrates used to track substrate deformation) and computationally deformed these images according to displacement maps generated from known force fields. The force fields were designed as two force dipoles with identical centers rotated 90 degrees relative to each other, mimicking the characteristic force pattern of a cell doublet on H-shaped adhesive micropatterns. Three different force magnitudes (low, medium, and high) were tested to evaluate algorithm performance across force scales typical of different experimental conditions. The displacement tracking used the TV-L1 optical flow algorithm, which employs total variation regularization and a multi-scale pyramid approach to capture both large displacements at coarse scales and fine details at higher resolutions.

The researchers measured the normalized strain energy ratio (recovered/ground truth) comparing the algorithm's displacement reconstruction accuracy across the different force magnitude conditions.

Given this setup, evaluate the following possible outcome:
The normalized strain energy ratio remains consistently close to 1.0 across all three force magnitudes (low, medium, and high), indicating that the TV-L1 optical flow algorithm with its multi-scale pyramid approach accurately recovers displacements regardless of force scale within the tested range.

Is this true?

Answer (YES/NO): NO